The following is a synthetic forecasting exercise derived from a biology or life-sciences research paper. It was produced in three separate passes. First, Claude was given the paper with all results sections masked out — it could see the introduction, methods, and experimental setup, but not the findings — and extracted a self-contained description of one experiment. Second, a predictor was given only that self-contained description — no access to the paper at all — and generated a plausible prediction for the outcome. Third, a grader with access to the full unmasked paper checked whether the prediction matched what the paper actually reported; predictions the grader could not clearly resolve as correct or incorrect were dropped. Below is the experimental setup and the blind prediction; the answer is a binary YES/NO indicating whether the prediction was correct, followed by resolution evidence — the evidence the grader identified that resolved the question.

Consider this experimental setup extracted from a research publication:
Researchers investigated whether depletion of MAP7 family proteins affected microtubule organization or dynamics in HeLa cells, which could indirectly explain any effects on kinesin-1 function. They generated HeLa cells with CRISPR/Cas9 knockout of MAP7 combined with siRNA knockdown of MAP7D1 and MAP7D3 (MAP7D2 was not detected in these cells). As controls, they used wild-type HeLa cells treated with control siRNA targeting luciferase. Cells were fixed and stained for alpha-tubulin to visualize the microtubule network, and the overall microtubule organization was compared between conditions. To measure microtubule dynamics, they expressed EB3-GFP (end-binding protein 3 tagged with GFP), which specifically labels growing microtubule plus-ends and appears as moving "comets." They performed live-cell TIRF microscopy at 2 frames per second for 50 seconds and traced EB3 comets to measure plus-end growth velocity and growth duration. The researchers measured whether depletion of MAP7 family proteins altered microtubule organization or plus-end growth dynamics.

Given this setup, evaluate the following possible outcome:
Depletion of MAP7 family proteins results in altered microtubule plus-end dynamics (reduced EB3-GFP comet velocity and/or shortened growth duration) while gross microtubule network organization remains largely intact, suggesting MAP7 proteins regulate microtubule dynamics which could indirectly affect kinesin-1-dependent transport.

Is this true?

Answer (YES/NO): NO